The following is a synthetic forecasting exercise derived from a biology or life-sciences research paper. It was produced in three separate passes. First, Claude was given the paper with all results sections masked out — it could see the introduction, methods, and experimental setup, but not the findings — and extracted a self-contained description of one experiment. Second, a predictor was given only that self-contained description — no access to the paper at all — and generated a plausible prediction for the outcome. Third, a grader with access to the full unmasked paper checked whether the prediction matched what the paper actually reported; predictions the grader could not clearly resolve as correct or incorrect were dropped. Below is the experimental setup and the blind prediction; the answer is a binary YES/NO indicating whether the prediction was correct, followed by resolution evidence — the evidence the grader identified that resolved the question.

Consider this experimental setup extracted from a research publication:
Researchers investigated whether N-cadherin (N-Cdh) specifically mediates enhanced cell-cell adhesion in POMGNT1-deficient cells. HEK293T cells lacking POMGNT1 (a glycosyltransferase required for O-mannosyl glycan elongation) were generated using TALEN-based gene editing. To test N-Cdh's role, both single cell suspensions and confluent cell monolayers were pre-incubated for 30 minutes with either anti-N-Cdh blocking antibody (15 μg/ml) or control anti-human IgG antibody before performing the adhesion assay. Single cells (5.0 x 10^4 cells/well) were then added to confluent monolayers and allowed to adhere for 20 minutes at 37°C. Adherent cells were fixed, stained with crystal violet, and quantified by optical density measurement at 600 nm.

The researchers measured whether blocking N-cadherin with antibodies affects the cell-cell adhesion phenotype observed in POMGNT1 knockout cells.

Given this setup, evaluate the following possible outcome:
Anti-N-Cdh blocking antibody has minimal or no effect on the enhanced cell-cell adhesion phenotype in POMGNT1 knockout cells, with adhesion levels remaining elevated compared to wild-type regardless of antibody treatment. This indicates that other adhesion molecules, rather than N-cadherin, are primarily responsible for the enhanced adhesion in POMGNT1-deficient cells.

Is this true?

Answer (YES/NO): NO